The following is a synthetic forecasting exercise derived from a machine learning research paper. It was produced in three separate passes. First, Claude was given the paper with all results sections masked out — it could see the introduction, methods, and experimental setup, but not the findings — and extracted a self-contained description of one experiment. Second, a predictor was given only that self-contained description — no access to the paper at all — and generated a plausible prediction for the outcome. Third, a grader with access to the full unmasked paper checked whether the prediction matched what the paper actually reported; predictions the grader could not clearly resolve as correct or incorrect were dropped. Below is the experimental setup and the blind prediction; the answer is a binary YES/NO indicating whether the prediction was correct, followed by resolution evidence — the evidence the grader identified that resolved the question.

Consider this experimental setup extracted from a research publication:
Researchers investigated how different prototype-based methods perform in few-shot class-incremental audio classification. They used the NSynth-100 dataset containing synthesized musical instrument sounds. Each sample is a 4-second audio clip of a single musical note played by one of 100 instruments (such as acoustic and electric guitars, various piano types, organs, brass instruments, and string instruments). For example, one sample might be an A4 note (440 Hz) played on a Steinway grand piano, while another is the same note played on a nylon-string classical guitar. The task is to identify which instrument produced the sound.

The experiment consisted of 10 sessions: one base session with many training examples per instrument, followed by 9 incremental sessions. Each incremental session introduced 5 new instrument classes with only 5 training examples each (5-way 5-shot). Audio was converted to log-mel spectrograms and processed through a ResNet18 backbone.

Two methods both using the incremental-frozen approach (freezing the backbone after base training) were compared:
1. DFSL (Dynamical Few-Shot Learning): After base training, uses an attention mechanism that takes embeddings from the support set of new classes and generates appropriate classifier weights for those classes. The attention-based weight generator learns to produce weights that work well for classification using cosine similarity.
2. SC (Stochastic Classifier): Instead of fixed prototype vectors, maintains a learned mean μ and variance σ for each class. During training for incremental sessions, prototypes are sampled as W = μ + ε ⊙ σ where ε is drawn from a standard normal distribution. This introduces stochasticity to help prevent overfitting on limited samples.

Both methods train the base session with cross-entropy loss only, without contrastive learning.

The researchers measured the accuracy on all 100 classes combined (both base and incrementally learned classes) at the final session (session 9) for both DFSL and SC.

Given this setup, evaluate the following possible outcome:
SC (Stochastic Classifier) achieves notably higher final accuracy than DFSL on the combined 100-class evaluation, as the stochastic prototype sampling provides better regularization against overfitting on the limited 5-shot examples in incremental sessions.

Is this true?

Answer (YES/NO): YES